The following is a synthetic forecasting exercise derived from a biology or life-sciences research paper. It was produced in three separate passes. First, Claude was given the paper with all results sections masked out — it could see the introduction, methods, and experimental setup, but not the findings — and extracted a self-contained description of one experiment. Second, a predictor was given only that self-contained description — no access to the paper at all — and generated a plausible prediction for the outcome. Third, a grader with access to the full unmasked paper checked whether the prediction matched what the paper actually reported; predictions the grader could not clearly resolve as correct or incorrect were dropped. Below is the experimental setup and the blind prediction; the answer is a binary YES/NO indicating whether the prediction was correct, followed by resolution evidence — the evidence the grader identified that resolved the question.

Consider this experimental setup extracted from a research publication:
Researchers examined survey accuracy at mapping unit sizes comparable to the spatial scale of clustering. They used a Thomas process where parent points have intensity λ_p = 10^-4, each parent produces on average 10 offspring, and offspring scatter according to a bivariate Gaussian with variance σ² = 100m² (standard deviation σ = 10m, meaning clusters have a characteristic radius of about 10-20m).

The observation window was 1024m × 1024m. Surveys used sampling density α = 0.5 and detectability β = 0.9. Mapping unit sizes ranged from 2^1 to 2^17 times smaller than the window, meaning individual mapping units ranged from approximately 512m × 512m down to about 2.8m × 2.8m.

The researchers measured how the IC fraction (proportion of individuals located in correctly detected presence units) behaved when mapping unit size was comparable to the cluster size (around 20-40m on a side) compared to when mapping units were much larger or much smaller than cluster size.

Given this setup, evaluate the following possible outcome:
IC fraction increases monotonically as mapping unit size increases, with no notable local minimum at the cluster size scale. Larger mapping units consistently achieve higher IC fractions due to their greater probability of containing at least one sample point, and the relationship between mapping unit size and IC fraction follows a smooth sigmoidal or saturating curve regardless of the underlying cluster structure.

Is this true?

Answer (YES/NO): YES